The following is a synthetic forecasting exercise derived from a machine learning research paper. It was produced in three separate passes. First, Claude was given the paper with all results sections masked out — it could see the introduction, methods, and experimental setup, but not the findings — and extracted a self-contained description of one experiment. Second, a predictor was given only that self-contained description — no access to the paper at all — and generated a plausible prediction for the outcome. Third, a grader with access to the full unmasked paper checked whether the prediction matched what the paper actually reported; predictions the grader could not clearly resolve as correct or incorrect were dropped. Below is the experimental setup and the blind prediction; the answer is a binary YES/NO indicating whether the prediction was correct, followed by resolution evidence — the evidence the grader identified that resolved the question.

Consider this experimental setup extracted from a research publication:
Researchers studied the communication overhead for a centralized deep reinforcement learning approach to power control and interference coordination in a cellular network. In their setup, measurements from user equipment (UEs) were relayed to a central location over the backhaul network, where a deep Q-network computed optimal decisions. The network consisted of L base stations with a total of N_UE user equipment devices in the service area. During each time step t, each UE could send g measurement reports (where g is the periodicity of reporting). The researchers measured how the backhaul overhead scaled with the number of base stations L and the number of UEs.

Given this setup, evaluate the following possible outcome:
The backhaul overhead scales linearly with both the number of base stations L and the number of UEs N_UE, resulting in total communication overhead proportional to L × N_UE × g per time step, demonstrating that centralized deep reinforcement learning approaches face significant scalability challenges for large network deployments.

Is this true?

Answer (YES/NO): YES